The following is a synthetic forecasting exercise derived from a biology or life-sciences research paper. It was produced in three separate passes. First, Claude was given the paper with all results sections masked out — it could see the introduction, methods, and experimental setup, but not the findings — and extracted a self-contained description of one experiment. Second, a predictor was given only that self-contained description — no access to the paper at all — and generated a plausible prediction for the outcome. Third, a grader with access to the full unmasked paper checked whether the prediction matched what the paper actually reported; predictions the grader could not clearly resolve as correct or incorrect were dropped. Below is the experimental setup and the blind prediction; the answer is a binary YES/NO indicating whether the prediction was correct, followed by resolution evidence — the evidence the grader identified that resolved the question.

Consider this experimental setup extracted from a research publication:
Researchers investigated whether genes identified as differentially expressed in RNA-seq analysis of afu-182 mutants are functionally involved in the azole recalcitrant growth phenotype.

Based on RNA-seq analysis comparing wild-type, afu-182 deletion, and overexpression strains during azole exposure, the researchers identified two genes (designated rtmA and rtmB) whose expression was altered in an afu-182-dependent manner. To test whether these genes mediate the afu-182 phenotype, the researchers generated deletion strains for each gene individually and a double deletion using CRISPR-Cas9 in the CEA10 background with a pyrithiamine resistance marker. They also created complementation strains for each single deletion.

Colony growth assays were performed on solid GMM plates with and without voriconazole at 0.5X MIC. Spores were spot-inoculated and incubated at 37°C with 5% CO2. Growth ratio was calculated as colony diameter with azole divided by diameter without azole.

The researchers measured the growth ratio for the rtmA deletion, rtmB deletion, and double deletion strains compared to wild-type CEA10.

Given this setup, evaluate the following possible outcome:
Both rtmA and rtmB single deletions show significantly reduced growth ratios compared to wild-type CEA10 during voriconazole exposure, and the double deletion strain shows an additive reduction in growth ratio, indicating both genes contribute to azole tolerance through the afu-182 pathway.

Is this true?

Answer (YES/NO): NO